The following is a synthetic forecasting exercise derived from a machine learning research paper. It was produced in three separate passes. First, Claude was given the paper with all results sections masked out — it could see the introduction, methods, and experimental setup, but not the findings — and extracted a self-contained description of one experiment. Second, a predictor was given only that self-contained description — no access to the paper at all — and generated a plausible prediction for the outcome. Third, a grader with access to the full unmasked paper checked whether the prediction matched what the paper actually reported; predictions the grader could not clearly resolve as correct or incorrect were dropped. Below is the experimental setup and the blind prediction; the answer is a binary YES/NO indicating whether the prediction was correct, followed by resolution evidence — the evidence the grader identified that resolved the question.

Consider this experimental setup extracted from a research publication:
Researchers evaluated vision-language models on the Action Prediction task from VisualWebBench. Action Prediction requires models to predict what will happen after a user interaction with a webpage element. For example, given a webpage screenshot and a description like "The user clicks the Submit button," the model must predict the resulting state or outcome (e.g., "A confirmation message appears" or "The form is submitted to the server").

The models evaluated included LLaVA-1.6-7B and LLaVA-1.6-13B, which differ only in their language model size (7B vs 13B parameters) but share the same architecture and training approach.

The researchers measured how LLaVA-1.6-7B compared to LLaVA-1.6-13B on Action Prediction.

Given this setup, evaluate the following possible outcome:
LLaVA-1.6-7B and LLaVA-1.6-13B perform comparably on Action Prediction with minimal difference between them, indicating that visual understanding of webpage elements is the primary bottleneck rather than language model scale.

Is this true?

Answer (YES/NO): NO